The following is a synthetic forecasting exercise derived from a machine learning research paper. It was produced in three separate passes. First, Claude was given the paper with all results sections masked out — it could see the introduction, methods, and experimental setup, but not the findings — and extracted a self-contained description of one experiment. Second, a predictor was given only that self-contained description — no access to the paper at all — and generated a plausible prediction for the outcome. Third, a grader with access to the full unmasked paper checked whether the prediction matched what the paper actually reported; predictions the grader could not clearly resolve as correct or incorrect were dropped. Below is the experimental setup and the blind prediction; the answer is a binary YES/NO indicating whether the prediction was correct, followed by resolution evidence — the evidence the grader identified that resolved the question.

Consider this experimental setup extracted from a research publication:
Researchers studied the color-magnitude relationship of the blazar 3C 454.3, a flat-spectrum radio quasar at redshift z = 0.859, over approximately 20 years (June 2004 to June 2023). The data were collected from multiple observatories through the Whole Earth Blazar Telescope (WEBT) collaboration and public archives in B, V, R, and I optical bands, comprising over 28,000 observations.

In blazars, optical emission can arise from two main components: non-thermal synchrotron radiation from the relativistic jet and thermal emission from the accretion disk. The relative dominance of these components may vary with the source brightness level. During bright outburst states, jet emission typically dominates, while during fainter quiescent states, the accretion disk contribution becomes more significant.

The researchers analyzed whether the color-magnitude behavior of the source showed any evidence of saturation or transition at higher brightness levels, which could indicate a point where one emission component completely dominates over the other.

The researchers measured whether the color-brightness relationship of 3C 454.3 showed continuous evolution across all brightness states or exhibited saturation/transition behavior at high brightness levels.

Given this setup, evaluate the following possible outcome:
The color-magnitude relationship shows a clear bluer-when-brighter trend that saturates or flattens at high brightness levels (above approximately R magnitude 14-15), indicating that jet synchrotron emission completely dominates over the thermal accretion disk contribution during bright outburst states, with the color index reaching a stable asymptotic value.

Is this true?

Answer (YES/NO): NO